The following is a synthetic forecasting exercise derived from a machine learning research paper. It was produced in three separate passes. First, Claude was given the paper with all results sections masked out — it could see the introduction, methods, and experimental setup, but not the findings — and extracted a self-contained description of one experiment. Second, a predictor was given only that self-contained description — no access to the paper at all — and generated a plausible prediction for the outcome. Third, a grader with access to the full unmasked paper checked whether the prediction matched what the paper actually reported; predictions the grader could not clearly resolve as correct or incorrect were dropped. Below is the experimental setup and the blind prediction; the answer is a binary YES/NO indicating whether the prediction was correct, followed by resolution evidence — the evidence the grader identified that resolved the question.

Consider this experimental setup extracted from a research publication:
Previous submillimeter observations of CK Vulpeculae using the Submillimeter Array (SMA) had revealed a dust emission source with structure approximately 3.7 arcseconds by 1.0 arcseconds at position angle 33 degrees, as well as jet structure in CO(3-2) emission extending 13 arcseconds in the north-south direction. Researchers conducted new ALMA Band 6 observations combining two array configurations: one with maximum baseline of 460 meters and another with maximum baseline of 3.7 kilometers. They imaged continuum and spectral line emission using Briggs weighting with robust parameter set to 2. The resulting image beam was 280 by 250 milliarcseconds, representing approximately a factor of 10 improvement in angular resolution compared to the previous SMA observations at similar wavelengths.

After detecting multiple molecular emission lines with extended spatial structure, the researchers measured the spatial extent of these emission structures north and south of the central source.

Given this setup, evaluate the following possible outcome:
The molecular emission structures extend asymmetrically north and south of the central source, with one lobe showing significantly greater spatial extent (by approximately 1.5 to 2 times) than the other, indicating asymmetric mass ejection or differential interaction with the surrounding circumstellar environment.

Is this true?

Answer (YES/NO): NO